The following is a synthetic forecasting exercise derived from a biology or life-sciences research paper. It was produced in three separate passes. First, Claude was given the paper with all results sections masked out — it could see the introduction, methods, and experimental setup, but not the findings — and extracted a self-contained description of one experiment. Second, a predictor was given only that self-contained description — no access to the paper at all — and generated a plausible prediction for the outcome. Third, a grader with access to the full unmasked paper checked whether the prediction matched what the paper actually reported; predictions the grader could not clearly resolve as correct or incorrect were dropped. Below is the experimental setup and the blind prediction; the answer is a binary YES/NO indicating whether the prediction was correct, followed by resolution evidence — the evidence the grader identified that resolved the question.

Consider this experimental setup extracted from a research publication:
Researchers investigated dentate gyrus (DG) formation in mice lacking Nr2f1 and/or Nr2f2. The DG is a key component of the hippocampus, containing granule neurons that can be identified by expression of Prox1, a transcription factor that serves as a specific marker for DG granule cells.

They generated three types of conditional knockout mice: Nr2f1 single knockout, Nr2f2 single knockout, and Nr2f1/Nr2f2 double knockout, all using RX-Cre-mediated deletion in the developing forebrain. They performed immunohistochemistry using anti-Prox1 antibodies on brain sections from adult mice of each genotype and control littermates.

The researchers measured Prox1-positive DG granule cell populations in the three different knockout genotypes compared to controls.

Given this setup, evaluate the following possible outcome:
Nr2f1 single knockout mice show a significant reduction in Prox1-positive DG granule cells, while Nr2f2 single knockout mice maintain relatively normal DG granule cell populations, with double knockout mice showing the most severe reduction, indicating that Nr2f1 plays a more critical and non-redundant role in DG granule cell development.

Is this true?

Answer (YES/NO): NO